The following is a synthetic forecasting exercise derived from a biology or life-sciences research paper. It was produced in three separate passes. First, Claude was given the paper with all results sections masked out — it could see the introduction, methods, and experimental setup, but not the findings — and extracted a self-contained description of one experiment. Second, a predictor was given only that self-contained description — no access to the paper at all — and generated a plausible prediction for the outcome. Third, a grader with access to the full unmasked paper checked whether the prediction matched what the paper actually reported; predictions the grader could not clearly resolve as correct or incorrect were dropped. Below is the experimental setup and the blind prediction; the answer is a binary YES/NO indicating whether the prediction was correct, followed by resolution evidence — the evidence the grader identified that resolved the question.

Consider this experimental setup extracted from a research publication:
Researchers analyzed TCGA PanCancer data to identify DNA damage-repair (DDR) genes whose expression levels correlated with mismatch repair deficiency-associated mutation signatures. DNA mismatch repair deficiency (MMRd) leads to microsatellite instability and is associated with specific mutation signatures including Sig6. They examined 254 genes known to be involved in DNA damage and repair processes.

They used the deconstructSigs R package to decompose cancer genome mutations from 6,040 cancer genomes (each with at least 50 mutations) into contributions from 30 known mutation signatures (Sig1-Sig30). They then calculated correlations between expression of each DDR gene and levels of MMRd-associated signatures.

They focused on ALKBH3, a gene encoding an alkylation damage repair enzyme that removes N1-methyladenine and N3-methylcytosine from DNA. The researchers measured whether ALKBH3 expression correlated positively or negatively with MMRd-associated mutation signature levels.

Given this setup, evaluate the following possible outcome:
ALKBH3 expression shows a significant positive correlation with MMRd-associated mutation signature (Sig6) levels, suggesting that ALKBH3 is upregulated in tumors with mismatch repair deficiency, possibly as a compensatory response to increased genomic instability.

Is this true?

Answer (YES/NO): NO